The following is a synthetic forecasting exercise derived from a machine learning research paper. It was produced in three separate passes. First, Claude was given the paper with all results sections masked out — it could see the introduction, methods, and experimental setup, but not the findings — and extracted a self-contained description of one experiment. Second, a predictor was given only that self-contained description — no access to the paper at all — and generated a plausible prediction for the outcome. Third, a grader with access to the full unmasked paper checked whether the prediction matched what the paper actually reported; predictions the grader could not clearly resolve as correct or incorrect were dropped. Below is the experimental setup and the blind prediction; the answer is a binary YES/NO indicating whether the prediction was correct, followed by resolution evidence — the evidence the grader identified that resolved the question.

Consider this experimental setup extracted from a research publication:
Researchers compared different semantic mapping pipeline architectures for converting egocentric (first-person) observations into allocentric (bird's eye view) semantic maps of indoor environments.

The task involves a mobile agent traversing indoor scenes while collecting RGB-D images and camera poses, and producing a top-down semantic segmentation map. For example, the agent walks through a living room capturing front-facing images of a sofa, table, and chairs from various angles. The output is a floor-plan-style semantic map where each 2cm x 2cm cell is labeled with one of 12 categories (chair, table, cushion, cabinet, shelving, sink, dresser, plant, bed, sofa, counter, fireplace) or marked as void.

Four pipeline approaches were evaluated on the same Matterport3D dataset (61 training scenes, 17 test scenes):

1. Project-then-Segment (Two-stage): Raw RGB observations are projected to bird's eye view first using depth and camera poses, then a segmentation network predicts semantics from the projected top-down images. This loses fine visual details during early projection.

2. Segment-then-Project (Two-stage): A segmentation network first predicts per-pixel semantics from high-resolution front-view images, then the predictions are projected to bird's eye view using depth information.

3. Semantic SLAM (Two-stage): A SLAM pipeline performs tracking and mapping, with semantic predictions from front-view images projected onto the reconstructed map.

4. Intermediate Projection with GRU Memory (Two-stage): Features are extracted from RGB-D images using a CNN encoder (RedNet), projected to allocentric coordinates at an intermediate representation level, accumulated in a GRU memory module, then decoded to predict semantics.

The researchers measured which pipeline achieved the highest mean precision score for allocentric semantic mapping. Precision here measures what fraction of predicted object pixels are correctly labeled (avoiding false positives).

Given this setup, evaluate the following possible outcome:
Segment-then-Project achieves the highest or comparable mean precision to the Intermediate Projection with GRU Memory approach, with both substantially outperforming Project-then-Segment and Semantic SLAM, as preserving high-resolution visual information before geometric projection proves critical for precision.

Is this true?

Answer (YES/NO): YES